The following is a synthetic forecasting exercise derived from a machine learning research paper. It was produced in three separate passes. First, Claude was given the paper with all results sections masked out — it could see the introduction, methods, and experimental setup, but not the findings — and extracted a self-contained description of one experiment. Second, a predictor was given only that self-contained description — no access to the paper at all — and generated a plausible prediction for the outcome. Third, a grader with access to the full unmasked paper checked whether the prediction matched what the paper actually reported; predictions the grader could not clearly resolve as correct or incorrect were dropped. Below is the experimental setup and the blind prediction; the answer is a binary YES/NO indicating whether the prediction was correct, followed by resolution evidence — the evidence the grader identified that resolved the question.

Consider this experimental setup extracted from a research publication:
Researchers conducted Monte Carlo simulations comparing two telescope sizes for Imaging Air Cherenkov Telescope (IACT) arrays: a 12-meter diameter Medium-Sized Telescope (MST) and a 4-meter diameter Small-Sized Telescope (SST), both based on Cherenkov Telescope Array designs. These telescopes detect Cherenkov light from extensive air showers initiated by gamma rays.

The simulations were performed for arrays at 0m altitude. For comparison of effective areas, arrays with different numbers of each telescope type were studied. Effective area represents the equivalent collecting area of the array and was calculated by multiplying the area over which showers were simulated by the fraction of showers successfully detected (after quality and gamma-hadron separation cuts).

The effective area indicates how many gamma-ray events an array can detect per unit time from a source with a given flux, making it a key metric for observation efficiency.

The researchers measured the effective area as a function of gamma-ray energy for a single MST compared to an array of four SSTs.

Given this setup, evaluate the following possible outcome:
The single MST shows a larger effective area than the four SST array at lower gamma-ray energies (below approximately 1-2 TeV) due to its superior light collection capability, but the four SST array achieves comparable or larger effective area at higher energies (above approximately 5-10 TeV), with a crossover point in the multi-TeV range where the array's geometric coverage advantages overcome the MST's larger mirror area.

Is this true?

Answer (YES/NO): NO